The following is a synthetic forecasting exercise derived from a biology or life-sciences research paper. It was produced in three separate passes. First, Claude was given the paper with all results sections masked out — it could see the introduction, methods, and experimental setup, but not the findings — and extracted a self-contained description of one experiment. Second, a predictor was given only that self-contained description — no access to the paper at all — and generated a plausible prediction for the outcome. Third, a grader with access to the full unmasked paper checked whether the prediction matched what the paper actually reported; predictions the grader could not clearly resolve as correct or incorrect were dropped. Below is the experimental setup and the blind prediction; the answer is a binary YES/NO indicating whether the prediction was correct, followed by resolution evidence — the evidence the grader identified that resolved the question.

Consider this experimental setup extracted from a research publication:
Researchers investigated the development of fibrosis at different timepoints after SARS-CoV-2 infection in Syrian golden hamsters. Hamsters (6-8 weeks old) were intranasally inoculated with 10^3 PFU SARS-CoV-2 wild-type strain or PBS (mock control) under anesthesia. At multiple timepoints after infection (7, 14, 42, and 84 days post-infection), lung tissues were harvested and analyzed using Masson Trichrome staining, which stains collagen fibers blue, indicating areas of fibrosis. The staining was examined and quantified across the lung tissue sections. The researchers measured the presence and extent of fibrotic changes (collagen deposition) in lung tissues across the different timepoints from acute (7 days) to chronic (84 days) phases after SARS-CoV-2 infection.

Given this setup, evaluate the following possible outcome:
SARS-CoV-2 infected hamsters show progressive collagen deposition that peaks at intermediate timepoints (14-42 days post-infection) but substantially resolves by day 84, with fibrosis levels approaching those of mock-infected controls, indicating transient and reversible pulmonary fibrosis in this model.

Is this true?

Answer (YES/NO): NO